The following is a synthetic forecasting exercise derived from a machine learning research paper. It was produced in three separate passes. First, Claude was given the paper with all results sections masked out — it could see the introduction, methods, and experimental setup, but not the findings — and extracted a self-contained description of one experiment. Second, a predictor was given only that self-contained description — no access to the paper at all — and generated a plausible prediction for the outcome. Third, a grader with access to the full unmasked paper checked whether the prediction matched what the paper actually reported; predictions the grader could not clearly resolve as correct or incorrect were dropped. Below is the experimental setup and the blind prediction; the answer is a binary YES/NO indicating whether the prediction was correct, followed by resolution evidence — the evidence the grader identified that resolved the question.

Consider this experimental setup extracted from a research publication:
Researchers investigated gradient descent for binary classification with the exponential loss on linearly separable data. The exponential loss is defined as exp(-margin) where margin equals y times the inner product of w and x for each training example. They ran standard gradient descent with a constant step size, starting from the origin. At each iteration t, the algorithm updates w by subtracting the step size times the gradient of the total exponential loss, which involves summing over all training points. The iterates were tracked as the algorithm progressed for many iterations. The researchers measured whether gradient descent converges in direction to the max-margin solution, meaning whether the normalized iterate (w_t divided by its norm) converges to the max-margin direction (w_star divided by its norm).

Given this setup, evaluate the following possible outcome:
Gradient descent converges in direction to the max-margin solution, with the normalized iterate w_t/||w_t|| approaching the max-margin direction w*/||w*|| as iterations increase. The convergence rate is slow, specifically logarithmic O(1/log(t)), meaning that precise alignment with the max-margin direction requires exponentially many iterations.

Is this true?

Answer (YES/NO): YES